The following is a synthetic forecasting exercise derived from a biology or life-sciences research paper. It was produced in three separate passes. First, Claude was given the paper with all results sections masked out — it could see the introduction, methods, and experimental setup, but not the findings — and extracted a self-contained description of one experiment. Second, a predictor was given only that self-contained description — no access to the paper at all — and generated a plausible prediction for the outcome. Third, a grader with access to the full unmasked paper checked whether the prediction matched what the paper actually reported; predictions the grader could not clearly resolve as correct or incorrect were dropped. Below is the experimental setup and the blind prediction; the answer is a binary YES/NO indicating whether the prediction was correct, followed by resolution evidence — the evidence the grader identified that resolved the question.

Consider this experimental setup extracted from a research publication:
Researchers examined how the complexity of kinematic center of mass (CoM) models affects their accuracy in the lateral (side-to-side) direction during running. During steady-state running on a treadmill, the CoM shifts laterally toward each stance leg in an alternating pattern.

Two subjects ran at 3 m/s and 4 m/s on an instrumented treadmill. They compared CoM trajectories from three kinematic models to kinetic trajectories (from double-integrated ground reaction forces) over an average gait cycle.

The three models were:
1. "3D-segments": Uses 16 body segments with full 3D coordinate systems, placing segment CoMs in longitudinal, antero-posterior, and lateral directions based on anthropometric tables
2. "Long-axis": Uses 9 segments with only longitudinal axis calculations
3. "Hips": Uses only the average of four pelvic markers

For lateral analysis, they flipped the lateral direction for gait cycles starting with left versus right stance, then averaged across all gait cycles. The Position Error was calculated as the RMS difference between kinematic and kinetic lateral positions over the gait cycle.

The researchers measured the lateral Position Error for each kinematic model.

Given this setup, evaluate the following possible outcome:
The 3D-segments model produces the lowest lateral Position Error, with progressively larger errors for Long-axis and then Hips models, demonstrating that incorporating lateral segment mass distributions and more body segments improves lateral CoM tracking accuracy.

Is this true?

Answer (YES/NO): NO